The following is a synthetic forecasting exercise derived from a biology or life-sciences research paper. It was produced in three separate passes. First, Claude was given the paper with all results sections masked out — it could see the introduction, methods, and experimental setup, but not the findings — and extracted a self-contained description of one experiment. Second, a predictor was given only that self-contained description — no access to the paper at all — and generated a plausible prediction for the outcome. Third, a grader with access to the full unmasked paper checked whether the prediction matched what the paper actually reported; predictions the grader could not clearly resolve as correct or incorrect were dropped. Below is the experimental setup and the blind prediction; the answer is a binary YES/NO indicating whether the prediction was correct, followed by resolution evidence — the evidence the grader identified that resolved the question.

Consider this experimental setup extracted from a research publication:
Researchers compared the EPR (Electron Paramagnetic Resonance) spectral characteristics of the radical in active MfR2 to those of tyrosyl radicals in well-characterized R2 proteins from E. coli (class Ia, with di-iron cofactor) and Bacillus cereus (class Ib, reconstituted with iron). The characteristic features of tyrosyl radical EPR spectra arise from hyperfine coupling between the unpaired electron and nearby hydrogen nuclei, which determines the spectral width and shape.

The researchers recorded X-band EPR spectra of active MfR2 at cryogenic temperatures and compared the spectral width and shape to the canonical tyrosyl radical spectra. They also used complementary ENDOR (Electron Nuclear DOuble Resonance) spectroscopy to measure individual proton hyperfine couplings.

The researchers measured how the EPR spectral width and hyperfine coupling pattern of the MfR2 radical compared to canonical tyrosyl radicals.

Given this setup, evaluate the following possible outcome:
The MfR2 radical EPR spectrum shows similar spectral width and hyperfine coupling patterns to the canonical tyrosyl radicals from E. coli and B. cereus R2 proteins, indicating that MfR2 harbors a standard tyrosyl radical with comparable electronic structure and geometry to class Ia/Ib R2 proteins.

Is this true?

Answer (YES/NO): NO